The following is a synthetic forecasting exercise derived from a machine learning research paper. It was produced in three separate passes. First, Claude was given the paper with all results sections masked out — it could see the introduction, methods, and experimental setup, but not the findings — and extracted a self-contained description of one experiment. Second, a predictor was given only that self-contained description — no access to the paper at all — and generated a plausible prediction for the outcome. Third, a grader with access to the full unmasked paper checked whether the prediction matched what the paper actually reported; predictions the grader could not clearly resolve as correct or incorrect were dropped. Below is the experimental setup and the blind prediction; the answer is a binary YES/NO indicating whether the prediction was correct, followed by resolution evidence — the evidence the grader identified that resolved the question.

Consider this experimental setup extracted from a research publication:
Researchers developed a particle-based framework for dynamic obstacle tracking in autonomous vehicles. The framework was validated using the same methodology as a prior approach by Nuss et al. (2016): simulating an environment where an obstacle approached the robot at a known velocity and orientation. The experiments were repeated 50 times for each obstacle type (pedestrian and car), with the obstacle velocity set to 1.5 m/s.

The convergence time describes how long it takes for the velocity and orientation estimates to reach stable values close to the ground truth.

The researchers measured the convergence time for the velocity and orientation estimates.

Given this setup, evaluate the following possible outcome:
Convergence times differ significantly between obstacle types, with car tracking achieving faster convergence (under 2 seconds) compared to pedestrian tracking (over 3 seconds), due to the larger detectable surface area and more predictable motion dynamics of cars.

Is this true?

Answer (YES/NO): NO